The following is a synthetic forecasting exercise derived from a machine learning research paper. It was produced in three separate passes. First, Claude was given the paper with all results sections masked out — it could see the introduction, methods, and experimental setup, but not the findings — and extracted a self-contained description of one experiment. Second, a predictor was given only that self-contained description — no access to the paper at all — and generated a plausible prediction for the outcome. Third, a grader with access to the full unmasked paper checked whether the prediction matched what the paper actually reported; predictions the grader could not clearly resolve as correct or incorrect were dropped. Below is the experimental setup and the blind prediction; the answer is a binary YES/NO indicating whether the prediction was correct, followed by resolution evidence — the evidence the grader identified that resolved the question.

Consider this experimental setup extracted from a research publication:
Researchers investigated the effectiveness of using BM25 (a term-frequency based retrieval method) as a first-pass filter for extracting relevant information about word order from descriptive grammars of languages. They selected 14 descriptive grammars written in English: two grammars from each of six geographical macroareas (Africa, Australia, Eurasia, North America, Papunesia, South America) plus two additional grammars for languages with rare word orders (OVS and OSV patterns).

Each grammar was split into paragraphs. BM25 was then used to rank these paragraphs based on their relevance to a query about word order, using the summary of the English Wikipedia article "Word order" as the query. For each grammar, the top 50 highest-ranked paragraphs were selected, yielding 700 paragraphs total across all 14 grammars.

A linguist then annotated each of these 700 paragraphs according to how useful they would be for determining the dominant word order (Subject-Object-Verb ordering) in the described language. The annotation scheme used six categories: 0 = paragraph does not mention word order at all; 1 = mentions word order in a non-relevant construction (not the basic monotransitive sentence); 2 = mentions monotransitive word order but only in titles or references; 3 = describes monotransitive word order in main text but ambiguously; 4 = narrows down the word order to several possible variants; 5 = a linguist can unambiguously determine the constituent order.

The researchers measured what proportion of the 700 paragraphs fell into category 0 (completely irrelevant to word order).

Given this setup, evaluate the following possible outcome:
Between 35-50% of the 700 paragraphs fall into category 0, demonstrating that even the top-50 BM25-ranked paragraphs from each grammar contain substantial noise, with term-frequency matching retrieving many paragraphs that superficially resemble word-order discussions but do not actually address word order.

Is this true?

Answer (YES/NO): YES